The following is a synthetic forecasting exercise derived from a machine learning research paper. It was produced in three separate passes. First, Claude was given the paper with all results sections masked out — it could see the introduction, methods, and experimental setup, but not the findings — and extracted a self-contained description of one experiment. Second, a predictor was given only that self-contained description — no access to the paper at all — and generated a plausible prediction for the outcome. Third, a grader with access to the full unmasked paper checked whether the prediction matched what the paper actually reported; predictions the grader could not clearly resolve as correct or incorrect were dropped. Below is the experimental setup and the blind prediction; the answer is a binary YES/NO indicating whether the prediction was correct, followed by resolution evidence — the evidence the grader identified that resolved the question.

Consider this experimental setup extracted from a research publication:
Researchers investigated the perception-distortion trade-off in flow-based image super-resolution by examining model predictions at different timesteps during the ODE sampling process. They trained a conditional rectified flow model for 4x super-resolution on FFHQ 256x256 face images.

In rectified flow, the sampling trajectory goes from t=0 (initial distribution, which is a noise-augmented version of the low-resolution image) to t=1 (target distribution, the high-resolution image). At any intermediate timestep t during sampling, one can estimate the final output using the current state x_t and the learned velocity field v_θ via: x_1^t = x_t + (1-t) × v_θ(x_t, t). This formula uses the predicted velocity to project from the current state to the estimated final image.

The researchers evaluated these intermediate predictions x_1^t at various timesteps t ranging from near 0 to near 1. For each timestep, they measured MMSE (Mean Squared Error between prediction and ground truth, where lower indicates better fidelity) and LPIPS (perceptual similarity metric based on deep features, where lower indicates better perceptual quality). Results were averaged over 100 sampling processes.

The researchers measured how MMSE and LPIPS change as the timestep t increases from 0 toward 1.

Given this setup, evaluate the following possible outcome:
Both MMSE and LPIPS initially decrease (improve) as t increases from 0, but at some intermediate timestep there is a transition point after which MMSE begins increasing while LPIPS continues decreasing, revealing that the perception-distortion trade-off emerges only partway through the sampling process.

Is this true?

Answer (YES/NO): NO